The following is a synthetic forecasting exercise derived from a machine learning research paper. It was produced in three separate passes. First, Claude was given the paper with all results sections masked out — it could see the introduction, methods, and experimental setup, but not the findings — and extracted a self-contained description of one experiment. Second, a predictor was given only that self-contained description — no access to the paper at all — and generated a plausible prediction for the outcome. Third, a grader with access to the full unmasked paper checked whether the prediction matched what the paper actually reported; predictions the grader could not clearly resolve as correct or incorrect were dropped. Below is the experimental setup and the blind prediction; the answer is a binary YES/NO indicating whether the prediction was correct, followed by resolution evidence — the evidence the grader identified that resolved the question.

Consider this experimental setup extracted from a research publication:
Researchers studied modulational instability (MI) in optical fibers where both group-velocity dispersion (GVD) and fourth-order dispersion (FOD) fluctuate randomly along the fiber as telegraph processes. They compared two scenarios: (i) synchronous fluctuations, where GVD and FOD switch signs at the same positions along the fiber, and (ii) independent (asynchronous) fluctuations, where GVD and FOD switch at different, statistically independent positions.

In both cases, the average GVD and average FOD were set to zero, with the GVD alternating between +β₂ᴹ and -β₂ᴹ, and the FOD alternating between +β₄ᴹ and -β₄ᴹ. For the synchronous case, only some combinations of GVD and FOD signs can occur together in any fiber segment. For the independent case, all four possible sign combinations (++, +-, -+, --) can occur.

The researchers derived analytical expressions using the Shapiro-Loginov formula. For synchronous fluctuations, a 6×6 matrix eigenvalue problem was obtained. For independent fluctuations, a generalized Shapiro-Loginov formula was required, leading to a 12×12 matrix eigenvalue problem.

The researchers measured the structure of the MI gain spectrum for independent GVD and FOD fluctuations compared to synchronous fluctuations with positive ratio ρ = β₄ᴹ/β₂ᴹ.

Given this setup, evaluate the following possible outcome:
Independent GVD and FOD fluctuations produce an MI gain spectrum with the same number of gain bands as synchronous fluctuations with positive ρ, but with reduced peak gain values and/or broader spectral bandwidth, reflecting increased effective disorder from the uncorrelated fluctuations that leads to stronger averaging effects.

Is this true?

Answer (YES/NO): NO